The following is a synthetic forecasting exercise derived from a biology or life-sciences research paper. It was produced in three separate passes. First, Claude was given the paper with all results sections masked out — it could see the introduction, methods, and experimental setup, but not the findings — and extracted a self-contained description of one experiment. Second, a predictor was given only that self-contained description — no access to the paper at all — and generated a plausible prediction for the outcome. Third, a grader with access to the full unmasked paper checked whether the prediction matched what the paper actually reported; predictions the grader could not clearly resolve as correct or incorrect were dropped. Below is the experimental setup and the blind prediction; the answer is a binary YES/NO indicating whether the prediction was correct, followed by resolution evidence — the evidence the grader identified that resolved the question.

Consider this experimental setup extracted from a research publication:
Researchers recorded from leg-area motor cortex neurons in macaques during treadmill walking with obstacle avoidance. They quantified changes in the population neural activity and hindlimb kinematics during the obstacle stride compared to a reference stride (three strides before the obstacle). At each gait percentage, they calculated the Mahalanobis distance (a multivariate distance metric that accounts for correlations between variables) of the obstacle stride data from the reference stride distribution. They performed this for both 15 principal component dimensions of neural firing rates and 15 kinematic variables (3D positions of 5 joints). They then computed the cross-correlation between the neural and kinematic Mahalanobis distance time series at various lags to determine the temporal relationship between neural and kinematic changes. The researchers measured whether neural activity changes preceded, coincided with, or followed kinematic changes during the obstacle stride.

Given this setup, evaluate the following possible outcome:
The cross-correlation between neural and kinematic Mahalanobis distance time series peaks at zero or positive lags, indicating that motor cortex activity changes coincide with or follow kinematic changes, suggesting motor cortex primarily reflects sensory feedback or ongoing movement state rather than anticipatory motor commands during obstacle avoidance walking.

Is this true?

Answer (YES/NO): NO